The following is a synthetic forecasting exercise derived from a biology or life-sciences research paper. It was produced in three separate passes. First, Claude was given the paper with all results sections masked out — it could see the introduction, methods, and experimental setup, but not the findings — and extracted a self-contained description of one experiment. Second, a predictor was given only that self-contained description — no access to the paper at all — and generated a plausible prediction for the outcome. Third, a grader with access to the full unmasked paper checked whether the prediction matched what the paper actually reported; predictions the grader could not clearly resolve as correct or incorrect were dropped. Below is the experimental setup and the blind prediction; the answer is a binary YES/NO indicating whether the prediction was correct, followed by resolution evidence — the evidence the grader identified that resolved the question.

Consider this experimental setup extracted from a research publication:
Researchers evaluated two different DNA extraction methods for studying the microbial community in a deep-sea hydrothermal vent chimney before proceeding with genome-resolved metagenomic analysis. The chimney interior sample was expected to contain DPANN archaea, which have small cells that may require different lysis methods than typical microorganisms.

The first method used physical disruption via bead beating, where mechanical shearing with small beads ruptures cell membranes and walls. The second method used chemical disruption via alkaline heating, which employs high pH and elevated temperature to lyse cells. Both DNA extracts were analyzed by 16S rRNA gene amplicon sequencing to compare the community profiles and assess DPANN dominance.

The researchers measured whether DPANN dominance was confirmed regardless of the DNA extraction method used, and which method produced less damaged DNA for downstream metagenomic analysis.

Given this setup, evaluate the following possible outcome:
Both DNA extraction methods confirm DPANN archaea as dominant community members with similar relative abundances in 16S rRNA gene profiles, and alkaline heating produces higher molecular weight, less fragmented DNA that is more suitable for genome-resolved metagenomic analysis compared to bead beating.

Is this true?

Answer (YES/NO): NO